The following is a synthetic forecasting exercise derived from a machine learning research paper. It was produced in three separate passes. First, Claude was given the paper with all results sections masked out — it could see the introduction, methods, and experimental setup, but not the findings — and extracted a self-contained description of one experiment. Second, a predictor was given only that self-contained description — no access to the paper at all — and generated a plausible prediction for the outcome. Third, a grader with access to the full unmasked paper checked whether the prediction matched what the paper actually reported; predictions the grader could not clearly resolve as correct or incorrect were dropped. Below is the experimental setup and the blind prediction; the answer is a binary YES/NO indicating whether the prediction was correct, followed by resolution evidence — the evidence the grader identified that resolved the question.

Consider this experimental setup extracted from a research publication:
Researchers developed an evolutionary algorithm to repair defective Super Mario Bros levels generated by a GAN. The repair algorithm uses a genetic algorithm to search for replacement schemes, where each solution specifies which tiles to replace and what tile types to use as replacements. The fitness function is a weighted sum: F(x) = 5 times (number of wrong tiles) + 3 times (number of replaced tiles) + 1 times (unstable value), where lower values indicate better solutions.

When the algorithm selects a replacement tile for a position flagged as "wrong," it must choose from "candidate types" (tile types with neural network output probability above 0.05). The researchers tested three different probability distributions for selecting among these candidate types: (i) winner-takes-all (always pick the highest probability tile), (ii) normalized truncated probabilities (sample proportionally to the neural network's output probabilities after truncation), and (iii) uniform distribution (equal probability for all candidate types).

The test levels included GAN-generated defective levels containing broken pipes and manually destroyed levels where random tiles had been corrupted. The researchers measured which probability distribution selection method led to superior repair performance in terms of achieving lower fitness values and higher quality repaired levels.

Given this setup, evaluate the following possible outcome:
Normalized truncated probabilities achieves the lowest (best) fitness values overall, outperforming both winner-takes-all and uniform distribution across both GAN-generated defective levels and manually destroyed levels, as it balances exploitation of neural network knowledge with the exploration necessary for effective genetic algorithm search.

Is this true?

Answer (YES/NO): NO